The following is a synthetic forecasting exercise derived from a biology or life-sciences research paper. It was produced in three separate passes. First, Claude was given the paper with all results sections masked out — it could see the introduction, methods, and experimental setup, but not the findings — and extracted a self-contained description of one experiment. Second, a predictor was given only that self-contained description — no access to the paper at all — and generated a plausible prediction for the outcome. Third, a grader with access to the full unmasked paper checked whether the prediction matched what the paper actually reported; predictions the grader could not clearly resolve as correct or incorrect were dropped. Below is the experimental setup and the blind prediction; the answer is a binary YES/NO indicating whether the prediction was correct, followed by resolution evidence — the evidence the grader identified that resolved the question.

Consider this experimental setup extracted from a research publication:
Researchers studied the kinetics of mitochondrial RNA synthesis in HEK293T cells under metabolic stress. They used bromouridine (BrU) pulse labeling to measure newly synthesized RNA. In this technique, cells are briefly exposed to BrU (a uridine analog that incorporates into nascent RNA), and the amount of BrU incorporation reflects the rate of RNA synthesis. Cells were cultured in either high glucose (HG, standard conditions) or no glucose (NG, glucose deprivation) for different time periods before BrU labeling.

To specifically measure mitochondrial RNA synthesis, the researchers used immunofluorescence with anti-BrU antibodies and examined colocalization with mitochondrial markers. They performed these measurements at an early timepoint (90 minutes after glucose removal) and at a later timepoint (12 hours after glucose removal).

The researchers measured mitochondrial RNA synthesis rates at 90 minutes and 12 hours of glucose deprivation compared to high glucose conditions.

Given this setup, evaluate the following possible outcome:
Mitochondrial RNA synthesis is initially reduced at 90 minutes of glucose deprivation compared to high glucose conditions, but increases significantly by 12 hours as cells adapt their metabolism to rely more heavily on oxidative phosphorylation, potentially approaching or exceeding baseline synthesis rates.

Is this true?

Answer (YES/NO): NO